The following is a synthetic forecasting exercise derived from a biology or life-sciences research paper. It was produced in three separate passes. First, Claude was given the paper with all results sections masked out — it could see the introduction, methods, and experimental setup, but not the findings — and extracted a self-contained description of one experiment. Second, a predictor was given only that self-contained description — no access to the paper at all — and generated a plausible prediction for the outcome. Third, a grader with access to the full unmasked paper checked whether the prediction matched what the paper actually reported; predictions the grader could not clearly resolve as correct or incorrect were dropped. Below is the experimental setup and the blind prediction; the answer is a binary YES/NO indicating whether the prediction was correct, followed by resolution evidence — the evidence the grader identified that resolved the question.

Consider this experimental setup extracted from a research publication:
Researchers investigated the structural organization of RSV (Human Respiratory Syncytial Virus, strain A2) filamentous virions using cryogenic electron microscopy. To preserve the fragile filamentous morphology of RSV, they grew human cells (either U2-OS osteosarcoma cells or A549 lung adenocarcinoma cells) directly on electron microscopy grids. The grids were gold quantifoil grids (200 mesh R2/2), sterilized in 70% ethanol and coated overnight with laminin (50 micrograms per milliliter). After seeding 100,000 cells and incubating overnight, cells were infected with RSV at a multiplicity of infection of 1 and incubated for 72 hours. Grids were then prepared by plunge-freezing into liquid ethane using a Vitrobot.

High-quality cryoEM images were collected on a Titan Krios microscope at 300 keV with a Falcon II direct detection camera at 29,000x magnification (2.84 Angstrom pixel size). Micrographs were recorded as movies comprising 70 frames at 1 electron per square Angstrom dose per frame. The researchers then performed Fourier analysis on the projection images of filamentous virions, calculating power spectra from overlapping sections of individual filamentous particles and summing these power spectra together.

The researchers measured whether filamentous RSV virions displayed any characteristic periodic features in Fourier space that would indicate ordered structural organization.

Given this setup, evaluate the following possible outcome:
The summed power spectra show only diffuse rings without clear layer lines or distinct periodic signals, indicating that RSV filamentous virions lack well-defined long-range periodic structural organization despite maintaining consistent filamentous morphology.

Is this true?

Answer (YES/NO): NO